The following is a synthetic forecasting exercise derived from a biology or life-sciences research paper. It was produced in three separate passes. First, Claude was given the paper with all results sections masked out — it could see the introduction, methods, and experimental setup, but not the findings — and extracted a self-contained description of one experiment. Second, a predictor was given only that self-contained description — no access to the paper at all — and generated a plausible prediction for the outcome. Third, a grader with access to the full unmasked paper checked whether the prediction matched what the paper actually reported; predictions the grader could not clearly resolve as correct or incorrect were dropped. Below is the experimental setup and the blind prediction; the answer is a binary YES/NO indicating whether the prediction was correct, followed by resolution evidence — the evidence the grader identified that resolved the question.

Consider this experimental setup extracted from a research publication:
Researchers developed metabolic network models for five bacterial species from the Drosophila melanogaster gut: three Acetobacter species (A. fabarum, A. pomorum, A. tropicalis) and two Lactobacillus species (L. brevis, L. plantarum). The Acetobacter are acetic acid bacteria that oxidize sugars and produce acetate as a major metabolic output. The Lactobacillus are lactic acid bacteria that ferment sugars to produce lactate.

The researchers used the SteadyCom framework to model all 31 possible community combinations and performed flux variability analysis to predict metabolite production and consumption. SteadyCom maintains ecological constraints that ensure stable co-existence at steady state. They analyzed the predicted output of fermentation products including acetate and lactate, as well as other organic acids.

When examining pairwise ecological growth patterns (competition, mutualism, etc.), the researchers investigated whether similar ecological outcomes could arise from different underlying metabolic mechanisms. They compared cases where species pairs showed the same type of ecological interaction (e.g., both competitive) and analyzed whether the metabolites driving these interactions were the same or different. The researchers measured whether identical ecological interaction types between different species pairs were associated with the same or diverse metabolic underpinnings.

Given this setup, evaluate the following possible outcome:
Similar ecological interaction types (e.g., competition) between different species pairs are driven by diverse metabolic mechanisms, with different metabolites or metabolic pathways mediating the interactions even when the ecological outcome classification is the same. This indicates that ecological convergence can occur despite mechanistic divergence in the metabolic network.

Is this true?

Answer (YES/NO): YES